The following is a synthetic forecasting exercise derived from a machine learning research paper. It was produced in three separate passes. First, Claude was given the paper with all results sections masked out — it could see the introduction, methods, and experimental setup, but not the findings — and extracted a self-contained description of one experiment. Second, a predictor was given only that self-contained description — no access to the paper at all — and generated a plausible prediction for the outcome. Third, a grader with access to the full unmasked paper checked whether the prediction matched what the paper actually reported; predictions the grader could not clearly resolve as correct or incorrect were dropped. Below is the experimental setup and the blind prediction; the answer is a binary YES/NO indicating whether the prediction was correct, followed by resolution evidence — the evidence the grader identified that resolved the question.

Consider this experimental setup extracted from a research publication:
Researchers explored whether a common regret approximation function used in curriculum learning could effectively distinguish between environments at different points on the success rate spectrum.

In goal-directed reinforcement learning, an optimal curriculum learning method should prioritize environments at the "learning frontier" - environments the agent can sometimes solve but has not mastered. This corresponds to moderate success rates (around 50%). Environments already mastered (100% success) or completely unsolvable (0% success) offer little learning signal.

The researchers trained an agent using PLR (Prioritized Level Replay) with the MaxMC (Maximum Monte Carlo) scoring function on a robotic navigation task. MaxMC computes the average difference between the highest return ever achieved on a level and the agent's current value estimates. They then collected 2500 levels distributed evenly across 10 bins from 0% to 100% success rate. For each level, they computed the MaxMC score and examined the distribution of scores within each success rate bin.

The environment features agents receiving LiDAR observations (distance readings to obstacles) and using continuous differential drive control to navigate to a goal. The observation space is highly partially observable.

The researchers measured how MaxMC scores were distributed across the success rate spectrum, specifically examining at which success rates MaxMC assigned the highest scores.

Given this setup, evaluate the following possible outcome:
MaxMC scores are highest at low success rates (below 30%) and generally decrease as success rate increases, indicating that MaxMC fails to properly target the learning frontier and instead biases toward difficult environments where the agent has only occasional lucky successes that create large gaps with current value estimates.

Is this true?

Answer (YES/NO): NO